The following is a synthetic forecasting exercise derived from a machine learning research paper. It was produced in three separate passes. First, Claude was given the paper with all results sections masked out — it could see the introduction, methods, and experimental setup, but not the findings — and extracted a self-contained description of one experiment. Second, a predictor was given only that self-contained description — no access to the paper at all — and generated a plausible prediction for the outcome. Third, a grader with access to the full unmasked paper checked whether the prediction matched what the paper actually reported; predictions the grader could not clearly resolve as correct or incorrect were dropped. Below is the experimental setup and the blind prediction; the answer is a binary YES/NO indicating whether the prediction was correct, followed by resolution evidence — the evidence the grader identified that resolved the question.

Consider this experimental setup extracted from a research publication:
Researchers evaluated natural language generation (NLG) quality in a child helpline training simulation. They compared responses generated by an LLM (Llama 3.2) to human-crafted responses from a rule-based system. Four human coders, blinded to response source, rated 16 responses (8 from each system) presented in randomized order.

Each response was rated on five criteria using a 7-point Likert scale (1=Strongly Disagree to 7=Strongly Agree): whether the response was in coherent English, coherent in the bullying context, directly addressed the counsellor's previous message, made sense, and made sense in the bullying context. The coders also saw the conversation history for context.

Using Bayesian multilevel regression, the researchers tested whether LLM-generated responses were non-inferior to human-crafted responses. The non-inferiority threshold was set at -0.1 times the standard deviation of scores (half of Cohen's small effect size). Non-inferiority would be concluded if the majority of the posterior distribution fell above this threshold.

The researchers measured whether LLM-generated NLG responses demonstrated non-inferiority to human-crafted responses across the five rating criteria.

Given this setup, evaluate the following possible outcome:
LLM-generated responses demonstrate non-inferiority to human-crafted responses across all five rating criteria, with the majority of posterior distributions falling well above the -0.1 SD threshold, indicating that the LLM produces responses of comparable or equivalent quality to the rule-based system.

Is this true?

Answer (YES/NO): NO